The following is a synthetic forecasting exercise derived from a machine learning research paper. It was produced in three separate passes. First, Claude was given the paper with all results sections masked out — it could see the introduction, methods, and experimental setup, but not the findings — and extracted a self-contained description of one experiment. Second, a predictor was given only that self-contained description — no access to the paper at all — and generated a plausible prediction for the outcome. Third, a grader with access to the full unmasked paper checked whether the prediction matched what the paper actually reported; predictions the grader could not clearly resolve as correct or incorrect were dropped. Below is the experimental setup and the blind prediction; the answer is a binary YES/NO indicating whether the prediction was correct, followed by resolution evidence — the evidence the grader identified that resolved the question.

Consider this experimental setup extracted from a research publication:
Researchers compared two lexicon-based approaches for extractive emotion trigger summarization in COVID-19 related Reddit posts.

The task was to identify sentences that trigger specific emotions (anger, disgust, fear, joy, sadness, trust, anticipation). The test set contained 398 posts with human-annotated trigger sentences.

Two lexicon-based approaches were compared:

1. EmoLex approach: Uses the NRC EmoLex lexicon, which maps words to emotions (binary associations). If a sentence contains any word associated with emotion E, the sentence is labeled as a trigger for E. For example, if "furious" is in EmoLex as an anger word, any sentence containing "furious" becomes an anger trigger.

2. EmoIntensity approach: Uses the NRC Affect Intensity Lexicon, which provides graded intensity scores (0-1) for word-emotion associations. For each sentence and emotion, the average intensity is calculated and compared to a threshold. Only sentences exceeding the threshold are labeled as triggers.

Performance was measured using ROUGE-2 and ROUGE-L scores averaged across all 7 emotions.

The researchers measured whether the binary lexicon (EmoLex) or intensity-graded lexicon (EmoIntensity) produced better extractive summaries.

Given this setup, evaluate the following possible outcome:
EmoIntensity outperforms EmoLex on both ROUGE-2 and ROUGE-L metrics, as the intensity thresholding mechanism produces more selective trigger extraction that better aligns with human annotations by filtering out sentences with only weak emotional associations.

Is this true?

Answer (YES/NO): YES